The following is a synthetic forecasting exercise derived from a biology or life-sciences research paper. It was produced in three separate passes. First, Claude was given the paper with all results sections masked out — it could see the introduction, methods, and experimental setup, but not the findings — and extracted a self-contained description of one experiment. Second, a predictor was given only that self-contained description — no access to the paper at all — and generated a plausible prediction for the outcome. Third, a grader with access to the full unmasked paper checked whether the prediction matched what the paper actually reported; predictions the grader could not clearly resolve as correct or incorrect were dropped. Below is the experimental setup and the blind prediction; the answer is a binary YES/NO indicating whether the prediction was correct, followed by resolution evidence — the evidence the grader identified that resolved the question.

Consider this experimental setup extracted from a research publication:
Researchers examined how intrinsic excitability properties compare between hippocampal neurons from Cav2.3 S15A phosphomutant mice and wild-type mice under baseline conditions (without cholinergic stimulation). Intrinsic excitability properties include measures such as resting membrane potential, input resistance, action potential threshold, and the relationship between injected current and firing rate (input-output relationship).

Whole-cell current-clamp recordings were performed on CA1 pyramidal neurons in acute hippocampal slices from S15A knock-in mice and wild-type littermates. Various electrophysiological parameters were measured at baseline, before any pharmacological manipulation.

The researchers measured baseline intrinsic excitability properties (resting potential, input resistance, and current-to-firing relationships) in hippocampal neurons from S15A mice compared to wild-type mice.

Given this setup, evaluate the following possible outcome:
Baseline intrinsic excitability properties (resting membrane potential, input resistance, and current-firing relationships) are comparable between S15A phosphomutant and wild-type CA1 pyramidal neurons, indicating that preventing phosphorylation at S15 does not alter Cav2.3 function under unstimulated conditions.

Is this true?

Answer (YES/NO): YES